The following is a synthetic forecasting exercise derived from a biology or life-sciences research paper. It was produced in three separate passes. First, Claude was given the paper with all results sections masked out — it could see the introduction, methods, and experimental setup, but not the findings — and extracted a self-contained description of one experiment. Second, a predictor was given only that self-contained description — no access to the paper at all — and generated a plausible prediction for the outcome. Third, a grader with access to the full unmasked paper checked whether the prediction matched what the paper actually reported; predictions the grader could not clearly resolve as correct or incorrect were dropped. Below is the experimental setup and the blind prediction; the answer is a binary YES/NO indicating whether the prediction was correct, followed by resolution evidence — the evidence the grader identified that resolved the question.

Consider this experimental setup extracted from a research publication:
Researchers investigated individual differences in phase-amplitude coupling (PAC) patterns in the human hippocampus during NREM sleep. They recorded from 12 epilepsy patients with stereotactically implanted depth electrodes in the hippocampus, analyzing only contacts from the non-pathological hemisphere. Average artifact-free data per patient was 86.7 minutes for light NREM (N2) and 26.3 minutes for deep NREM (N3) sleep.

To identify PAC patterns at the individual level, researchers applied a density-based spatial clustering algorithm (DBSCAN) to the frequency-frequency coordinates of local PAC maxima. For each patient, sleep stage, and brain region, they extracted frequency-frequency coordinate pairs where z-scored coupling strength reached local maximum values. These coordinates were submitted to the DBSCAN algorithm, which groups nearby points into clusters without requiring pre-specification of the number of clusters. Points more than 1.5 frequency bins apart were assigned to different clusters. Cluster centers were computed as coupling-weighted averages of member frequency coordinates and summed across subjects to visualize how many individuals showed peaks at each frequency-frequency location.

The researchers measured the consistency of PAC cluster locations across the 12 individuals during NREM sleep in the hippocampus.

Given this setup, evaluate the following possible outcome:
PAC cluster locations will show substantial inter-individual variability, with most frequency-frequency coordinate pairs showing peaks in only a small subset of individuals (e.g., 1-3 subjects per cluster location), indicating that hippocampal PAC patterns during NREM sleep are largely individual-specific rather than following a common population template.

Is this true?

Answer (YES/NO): NO